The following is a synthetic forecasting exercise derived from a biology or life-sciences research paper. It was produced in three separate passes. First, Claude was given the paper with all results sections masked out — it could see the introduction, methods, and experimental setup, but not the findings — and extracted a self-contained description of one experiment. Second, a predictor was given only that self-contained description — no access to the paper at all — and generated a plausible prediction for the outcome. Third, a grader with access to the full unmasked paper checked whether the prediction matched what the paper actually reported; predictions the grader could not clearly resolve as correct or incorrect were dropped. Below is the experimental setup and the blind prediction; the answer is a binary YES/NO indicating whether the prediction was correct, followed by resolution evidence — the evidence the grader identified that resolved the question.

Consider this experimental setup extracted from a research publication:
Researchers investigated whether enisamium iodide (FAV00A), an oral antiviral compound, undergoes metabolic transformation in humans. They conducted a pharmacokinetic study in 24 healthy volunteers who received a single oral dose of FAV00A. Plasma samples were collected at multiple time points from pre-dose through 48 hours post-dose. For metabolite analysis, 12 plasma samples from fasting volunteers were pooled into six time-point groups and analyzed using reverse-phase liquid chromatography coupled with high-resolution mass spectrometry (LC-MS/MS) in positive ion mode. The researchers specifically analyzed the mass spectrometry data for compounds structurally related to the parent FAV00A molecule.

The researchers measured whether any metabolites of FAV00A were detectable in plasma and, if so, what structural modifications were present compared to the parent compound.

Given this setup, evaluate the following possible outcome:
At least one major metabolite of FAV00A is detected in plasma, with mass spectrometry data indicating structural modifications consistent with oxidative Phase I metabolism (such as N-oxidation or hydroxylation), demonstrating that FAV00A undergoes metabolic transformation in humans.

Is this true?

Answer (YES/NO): YES